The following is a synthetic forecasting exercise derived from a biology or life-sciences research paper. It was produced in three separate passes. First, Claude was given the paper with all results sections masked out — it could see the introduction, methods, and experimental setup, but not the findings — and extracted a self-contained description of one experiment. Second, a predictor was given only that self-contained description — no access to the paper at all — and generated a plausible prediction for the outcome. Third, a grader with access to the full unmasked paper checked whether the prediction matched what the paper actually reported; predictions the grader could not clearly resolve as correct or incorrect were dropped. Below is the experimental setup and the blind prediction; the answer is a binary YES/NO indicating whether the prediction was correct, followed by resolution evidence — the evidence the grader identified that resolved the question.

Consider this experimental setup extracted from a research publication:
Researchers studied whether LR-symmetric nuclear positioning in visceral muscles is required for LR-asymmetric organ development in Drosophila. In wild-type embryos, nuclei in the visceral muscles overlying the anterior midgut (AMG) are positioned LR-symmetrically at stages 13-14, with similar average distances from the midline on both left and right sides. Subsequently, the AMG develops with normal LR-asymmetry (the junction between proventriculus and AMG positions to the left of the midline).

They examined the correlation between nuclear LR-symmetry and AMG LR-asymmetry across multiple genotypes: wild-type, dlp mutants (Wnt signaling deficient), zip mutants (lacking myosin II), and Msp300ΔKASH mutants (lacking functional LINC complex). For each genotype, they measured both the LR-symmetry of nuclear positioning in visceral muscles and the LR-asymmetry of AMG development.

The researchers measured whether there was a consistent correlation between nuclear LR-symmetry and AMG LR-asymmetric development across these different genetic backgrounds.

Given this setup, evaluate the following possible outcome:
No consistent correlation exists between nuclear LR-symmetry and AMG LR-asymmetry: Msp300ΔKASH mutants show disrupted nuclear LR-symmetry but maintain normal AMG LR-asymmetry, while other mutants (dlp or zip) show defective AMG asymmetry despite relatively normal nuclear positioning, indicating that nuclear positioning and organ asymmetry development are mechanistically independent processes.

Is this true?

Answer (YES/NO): NO